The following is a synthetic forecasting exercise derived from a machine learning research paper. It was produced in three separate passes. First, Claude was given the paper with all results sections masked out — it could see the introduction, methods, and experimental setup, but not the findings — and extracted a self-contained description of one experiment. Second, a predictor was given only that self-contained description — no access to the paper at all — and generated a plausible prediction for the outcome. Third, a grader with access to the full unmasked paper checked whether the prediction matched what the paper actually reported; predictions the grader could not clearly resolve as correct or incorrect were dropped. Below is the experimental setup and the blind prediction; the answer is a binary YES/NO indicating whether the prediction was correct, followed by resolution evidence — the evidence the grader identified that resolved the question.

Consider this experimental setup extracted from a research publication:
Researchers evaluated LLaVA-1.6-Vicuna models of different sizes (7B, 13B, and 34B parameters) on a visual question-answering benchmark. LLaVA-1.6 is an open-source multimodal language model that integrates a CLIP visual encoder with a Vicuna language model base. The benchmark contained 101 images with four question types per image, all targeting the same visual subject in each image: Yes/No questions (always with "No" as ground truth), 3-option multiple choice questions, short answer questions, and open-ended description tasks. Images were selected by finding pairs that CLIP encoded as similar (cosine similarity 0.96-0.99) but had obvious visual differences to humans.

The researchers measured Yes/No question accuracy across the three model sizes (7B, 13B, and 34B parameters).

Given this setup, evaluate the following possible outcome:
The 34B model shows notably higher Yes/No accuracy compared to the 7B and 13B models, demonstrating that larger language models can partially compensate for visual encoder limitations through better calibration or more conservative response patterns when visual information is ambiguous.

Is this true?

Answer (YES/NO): YES